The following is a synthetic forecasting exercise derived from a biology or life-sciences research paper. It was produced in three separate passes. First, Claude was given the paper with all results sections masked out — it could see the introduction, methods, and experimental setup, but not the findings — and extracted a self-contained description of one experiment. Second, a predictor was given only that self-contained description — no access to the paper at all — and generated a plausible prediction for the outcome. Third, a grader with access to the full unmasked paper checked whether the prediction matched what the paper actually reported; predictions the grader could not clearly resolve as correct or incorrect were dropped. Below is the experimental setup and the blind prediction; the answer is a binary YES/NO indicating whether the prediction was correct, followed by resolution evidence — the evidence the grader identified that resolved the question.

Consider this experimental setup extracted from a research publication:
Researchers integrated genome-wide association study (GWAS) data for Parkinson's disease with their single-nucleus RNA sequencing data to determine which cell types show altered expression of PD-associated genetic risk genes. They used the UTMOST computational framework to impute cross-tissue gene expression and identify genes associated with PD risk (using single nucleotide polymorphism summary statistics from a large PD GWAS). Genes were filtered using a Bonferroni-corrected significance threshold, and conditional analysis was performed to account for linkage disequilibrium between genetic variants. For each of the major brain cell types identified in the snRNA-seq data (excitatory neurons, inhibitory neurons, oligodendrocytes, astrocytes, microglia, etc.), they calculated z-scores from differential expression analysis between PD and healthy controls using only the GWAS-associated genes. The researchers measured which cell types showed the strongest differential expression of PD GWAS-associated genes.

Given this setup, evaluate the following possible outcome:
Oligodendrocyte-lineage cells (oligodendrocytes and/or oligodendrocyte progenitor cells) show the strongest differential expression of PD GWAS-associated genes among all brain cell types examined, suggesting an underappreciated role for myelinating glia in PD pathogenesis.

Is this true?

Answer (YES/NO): NO